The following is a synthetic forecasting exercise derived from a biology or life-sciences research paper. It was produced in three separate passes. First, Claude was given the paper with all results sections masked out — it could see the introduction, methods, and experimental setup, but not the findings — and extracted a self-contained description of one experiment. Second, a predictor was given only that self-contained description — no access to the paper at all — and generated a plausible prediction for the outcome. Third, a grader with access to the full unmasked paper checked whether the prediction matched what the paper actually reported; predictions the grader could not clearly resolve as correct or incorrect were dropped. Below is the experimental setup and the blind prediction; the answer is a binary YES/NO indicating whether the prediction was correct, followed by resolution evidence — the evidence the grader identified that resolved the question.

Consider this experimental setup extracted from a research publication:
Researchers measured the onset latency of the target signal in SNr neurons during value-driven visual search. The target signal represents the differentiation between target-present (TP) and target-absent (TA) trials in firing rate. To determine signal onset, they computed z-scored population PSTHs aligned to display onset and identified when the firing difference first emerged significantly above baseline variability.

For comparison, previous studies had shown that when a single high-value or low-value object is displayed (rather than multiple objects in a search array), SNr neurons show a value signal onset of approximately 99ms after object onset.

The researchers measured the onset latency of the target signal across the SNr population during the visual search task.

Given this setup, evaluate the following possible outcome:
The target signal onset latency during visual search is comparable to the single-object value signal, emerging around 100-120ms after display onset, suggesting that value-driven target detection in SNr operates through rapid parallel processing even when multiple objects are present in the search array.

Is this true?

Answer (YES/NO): YES